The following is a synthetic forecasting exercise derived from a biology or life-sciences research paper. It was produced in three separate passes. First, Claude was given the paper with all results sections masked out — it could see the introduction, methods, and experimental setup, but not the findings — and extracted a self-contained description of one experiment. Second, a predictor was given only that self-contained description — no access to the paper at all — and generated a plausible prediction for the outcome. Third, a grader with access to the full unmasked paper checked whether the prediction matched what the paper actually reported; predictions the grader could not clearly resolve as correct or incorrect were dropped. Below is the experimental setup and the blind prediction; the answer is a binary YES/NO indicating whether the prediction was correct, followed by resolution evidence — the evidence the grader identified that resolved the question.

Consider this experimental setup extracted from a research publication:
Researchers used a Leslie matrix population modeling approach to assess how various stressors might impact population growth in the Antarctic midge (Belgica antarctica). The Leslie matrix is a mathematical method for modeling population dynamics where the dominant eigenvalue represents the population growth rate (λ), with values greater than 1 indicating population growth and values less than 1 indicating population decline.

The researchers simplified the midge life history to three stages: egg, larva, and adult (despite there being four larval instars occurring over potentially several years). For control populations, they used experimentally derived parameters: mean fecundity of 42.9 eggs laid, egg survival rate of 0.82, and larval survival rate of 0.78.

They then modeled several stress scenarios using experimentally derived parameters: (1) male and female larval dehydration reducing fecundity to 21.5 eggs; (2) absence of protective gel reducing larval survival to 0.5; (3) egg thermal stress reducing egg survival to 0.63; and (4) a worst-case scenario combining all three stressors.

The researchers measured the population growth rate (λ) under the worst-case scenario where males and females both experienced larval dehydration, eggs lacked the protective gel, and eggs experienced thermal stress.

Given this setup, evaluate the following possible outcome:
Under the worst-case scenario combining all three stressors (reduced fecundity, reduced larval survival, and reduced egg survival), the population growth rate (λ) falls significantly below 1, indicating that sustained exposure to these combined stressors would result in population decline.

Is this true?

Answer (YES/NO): YES